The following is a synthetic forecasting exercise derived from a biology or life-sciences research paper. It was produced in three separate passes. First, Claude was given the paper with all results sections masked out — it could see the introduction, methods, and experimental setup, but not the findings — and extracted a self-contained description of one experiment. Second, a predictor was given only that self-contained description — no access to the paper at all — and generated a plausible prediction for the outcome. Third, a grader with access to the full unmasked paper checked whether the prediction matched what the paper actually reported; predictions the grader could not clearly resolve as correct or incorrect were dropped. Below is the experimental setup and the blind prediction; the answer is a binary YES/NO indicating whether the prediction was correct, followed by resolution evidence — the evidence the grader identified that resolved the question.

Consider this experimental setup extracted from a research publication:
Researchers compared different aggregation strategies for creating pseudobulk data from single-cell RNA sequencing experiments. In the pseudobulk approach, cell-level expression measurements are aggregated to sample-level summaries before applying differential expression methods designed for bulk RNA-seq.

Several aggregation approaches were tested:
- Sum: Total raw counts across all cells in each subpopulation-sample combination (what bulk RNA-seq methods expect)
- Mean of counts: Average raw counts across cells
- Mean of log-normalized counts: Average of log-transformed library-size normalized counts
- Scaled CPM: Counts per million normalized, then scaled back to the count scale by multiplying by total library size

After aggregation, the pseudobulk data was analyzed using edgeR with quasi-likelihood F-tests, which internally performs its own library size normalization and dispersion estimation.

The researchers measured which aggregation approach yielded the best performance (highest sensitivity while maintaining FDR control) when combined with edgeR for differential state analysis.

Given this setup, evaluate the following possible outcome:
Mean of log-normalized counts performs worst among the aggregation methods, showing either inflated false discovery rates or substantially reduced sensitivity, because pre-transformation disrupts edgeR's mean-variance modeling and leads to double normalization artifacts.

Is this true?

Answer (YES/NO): NO